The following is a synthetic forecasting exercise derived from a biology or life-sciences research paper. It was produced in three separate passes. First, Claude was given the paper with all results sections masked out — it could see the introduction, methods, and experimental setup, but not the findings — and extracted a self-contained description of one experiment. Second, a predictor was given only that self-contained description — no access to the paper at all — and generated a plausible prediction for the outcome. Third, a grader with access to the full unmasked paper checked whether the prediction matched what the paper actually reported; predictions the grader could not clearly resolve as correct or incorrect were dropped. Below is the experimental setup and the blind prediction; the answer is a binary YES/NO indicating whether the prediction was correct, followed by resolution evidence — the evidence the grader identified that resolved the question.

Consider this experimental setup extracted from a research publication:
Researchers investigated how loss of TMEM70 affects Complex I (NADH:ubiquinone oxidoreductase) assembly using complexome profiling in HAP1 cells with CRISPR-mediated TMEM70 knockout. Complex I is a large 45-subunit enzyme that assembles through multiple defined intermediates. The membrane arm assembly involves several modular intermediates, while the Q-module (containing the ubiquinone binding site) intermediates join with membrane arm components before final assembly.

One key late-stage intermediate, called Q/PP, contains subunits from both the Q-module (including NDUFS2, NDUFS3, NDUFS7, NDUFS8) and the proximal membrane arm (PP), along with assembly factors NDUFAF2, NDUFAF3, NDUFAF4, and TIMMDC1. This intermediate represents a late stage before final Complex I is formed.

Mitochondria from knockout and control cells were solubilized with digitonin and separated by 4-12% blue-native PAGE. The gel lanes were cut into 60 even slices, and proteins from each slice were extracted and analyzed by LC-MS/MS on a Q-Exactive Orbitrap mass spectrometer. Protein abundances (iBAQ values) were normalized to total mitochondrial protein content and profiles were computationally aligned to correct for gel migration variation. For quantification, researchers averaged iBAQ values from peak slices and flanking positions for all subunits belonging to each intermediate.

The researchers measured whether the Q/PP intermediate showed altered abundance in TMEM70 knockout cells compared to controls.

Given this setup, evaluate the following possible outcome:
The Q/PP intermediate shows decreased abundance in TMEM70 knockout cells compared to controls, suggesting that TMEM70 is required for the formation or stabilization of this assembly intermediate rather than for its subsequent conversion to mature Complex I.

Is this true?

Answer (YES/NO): NO